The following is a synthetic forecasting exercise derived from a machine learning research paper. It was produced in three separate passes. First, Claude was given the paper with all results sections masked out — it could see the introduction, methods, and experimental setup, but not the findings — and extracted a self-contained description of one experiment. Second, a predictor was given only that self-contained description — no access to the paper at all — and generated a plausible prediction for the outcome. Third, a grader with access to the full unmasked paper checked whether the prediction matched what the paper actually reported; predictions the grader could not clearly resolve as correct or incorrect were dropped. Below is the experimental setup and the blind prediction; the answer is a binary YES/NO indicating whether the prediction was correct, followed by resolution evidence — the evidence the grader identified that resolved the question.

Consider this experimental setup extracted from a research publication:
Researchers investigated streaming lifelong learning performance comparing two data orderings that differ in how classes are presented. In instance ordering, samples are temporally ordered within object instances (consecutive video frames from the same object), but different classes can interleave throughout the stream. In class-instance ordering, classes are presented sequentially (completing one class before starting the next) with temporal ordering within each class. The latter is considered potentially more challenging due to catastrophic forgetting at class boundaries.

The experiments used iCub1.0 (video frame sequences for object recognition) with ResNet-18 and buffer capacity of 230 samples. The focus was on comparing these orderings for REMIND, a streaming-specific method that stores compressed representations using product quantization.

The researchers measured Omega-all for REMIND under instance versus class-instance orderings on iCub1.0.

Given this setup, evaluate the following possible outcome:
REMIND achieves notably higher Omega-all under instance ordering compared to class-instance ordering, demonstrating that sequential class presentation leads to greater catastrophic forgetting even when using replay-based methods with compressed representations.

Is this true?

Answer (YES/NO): YES